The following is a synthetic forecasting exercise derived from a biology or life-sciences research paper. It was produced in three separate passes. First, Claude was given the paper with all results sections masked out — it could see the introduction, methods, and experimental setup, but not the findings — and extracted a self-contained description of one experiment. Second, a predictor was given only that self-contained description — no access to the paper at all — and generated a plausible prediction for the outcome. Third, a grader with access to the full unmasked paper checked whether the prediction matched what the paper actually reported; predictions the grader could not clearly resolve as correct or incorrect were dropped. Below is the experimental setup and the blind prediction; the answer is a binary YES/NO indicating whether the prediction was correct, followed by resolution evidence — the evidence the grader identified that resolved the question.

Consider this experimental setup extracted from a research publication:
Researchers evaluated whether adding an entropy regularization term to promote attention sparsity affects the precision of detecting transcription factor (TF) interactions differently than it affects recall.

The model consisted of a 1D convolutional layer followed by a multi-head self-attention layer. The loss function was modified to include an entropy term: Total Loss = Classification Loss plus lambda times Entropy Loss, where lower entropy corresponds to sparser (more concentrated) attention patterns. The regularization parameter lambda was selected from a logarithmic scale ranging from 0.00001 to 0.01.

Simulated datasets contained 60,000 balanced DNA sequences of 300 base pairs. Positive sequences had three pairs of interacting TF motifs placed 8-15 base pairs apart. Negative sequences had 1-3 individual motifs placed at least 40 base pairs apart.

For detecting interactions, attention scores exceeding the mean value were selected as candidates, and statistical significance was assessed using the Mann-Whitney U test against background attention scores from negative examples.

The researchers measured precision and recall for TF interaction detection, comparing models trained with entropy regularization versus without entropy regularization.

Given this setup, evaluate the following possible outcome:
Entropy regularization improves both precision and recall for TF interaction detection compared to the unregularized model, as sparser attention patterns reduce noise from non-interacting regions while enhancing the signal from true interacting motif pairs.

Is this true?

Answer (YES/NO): YES